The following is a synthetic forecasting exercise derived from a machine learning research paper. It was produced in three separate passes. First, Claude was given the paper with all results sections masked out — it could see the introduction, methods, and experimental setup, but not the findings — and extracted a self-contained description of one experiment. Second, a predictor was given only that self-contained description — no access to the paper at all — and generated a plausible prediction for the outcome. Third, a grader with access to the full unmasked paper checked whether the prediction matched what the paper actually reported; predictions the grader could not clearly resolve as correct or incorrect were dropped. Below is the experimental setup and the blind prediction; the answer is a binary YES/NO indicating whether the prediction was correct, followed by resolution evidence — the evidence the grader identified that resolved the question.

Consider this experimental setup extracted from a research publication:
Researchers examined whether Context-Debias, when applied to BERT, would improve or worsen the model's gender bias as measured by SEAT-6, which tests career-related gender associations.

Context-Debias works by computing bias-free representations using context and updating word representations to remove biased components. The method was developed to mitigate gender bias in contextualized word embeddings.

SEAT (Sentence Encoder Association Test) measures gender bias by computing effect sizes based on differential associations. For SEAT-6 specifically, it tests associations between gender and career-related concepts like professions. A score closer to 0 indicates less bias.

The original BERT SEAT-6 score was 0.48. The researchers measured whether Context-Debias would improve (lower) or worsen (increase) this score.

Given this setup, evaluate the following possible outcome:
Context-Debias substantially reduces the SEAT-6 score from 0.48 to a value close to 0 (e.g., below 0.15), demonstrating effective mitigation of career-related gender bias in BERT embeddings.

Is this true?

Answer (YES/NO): NO